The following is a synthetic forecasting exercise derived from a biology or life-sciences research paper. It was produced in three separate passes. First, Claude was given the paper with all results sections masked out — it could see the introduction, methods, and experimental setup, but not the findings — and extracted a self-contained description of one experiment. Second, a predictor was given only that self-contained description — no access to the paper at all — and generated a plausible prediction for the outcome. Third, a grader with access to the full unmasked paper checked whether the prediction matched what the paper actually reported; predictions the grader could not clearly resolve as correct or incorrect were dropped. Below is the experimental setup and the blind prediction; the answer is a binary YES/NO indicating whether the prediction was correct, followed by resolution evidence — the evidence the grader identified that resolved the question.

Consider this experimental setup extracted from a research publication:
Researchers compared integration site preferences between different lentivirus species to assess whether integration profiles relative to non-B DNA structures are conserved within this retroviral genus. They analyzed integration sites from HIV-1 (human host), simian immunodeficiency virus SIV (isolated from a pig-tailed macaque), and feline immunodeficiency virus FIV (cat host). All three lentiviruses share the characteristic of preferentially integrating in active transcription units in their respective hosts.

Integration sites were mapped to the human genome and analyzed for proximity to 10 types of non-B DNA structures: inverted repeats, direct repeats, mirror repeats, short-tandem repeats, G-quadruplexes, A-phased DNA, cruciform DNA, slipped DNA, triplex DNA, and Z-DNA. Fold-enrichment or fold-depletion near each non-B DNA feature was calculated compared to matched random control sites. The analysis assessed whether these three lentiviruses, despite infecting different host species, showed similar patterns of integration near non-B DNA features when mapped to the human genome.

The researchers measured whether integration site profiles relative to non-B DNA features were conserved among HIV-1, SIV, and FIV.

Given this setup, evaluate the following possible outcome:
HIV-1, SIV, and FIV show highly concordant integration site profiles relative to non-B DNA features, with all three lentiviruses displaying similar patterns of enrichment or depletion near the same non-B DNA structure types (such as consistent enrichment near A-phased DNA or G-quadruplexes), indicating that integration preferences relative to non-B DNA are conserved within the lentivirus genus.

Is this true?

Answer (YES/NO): NO